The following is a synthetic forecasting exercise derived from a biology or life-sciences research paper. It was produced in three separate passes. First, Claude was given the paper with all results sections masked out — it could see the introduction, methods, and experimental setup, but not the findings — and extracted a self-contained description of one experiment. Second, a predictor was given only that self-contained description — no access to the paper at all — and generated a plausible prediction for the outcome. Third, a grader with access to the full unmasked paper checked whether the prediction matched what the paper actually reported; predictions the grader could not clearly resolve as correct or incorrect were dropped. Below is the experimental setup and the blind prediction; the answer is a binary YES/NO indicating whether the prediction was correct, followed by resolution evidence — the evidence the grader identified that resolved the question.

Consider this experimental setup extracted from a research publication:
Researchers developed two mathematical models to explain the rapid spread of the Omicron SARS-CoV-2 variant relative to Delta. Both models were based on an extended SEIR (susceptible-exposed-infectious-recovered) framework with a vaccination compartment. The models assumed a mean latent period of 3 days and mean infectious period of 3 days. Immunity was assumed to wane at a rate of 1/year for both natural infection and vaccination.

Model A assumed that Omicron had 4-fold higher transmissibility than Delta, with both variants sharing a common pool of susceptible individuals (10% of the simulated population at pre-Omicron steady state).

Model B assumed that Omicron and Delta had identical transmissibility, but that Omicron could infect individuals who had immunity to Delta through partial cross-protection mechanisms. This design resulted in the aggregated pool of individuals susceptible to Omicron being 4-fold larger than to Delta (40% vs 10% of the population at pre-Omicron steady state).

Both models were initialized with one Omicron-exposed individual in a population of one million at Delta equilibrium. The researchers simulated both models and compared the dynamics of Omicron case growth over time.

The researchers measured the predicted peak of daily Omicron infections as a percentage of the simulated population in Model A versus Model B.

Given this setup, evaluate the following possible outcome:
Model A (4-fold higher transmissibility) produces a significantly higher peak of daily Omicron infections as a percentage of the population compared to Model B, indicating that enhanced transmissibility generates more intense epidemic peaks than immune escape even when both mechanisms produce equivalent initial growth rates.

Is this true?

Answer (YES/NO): NO